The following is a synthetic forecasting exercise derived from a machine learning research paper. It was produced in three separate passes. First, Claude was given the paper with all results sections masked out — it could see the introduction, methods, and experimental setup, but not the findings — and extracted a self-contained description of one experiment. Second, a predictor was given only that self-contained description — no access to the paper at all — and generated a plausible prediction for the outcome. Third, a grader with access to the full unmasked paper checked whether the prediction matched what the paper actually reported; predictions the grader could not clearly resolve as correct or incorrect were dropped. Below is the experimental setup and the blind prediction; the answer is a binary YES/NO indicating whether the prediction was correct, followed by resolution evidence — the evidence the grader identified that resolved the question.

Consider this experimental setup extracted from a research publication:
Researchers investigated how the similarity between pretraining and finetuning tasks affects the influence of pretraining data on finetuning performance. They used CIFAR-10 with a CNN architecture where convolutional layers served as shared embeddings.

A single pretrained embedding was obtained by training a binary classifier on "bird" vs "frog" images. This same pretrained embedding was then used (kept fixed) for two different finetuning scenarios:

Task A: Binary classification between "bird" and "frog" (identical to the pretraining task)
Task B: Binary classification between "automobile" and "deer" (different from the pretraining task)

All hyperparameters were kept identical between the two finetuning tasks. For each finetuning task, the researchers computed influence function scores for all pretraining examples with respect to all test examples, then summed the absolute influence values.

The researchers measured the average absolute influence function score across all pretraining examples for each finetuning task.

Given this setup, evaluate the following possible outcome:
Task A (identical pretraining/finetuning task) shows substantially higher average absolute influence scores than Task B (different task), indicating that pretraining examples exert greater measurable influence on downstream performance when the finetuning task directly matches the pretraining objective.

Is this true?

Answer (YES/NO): YES